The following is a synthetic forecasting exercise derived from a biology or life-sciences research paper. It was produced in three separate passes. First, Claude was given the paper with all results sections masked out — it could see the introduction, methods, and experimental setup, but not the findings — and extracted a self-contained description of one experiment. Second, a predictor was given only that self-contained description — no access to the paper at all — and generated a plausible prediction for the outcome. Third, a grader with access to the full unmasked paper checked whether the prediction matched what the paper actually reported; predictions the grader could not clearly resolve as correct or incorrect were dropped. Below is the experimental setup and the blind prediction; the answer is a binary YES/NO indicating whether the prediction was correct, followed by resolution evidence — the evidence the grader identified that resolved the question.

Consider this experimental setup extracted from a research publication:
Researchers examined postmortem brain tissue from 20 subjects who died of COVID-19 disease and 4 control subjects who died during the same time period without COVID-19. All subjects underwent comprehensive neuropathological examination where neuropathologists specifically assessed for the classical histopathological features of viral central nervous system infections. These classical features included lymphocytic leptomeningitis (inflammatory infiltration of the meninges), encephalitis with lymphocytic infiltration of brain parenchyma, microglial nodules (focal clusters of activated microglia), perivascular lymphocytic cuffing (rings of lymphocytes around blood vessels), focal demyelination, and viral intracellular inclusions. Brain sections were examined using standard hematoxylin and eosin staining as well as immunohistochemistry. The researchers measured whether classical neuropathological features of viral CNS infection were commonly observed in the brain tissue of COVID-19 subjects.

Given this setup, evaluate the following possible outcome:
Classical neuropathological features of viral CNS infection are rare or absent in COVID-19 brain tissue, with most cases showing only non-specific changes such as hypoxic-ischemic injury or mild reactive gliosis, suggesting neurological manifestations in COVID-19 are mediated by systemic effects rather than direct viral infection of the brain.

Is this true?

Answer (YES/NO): YES